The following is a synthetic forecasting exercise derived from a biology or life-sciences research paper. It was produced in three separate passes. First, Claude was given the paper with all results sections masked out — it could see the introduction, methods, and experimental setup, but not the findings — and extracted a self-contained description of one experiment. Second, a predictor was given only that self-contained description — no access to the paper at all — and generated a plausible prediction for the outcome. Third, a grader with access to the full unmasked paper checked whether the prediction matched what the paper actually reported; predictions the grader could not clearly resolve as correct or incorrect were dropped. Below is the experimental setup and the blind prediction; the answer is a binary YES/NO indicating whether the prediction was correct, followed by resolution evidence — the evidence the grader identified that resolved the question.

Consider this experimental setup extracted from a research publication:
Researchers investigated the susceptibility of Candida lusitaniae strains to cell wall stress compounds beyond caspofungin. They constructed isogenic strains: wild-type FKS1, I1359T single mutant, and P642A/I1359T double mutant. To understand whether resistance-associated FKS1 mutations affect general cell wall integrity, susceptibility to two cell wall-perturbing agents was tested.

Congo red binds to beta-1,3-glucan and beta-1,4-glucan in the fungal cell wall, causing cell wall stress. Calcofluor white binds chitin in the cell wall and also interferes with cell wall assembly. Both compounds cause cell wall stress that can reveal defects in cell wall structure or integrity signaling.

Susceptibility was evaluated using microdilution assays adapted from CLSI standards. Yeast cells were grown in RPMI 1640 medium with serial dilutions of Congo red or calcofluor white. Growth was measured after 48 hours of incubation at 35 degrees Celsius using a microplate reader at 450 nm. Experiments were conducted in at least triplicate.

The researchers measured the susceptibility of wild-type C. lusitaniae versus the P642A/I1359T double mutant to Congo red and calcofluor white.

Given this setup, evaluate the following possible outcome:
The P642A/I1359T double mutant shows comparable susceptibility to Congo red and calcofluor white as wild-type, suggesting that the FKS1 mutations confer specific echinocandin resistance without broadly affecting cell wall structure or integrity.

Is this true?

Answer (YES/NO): NO